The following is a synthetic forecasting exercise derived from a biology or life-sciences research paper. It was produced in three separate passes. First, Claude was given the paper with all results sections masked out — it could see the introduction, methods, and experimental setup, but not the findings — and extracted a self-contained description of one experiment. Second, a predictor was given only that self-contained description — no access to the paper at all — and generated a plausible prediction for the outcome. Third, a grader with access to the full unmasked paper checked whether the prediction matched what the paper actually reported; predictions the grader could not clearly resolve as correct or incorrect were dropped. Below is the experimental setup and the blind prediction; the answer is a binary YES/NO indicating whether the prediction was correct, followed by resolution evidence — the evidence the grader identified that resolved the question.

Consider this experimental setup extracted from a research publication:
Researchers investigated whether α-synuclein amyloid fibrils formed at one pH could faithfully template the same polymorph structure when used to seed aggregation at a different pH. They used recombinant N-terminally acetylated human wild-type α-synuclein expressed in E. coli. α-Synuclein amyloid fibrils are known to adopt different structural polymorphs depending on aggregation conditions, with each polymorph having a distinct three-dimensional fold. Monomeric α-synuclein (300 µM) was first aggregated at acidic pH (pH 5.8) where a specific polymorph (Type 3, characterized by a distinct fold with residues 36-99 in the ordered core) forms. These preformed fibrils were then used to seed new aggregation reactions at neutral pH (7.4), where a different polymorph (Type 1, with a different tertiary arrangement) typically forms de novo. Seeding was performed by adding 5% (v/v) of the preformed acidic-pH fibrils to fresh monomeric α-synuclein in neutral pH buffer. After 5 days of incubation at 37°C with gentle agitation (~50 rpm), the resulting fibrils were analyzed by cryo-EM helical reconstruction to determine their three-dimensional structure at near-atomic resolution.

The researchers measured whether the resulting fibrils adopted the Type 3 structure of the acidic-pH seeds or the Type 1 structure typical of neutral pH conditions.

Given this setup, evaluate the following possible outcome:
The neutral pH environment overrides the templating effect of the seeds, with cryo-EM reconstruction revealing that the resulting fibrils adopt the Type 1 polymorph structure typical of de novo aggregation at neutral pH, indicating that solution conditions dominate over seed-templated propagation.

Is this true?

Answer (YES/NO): YES